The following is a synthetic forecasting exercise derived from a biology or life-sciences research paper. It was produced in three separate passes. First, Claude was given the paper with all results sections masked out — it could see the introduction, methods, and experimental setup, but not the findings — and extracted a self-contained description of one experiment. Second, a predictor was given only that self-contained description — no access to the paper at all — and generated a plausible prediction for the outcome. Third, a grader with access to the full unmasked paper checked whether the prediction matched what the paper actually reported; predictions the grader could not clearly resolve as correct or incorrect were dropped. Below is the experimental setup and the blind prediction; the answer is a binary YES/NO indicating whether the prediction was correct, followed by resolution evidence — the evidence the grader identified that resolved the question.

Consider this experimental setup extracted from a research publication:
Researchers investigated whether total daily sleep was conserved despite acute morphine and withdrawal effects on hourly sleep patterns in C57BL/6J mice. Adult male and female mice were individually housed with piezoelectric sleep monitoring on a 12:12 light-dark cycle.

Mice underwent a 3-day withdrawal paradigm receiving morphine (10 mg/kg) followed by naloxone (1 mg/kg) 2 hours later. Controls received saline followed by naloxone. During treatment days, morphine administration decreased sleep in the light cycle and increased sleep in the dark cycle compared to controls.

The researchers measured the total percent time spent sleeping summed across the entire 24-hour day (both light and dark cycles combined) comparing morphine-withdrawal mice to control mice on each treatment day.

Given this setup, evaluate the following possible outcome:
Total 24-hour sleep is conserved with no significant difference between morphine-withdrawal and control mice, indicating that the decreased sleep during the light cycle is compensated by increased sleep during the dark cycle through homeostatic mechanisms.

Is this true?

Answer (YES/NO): YES